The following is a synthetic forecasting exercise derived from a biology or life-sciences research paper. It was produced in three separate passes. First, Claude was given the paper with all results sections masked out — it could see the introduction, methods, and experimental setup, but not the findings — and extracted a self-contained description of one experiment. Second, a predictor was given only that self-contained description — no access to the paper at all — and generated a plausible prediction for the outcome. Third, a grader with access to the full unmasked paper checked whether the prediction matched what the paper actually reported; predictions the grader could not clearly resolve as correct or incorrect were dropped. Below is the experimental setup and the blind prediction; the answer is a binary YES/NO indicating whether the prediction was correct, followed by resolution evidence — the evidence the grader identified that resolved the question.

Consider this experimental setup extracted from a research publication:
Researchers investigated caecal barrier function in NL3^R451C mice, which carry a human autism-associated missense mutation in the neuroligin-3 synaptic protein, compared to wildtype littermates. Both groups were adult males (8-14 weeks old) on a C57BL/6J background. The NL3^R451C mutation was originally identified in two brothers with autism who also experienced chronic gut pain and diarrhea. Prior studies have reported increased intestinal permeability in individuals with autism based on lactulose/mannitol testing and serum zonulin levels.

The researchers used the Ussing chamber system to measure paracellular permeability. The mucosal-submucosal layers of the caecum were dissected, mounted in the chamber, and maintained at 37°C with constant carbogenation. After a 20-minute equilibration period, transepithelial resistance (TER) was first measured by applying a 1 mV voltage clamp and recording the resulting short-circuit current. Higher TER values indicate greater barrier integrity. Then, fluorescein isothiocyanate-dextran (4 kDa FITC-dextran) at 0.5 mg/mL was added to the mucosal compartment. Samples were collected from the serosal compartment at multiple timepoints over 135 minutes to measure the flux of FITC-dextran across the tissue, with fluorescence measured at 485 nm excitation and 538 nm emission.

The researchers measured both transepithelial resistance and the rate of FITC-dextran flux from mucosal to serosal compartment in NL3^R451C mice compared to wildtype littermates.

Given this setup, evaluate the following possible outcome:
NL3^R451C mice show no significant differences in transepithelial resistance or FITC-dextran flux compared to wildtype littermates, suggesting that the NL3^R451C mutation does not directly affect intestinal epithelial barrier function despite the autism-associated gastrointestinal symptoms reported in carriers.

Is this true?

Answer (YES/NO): YES